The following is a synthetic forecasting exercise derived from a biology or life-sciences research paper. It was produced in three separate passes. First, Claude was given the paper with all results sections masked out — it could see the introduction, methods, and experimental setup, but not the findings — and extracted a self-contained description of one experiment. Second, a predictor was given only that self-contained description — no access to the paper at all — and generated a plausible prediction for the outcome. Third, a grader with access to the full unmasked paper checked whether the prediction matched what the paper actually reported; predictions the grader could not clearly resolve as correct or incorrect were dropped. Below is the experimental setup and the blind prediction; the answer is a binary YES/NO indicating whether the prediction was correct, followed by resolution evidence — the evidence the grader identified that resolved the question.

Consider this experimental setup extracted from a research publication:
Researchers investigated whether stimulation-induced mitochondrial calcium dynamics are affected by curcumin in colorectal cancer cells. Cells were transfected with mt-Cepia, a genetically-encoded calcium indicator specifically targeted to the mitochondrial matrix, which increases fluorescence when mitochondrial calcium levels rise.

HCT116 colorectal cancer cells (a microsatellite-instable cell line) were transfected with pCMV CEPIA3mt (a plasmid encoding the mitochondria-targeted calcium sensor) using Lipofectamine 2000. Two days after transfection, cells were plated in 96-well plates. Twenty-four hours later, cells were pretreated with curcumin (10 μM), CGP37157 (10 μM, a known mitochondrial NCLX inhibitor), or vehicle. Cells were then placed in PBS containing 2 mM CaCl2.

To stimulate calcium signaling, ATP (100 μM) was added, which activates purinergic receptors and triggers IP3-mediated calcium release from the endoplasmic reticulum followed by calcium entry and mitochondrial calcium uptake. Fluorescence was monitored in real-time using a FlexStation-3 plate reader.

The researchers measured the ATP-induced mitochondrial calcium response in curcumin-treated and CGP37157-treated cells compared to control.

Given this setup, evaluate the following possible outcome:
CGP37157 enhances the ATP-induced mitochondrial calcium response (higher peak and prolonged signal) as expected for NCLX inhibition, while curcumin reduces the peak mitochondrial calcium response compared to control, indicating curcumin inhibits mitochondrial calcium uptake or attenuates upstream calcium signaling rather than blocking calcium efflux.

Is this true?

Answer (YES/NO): NO